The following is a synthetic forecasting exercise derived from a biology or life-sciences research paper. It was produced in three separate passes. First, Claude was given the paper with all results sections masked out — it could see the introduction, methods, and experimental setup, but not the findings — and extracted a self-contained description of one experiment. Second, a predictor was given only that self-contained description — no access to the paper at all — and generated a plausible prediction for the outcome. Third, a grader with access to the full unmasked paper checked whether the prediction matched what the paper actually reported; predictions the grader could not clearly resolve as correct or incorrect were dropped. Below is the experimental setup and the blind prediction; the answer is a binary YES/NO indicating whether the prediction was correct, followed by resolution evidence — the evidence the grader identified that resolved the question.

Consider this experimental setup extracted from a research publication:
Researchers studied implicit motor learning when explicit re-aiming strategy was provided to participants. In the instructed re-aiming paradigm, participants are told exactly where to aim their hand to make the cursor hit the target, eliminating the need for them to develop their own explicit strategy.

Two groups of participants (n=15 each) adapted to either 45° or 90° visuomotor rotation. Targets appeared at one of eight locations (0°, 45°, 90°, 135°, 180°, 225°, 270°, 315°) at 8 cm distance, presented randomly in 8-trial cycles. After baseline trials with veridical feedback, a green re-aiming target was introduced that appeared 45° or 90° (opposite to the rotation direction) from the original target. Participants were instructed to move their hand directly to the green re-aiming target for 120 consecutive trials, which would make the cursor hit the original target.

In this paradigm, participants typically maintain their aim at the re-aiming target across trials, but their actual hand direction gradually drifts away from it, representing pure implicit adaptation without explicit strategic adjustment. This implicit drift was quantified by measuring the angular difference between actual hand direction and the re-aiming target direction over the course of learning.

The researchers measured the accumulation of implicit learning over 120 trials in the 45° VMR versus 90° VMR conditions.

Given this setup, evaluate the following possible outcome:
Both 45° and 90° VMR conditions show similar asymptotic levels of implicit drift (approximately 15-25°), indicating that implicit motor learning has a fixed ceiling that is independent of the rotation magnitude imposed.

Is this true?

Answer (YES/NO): NO